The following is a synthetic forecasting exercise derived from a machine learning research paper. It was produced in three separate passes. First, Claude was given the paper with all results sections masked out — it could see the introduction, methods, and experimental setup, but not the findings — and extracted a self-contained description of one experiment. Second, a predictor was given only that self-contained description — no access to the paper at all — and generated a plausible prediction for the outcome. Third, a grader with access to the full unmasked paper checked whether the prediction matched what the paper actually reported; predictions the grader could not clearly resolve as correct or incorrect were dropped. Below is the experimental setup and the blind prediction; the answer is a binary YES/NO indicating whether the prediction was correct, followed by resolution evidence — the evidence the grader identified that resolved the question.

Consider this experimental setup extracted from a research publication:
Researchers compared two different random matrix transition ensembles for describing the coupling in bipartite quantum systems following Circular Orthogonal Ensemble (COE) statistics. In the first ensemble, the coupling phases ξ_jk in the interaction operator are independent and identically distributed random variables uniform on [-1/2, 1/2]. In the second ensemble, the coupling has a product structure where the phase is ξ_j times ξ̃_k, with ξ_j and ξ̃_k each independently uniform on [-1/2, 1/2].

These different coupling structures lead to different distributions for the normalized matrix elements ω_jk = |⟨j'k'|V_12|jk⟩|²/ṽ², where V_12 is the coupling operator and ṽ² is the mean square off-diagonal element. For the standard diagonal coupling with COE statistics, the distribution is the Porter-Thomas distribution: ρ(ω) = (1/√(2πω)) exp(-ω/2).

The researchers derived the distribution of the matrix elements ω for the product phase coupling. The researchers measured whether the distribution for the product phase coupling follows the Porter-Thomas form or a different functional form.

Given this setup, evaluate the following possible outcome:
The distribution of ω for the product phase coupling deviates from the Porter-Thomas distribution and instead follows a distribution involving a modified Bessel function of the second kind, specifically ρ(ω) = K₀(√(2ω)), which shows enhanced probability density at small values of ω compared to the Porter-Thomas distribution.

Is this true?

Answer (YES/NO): NO